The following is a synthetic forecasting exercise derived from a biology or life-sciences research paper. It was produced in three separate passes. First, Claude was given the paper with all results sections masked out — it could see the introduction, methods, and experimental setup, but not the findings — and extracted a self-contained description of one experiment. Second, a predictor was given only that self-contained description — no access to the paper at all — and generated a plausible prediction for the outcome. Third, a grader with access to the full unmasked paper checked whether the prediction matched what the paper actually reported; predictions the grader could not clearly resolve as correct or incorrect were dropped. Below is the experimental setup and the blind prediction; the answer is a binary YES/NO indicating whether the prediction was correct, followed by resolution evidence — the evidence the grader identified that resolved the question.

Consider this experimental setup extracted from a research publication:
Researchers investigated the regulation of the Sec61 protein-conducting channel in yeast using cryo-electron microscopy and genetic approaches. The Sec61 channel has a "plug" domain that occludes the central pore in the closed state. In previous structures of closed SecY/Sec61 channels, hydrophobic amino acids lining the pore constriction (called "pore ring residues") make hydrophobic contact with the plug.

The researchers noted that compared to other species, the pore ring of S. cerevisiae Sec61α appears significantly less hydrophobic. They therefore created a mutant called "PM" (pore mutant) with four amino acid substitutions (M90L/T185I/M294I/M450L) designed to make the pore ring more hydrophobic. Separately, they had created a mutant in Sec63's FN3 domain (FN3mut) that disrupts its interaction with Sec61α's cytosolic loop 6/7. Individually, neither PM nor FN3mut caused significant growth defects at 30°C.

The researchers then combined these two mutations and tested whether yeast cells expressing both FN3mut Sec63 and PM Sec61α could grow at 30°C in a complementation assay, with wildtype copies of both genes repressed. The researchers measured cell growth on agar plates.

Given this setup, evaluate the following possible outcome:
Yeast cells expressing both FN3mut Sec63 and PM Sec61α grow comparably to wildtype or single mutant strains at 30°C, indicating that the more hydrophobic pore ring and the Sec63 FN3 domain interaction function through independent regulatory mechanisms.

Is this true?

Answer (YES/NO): NO